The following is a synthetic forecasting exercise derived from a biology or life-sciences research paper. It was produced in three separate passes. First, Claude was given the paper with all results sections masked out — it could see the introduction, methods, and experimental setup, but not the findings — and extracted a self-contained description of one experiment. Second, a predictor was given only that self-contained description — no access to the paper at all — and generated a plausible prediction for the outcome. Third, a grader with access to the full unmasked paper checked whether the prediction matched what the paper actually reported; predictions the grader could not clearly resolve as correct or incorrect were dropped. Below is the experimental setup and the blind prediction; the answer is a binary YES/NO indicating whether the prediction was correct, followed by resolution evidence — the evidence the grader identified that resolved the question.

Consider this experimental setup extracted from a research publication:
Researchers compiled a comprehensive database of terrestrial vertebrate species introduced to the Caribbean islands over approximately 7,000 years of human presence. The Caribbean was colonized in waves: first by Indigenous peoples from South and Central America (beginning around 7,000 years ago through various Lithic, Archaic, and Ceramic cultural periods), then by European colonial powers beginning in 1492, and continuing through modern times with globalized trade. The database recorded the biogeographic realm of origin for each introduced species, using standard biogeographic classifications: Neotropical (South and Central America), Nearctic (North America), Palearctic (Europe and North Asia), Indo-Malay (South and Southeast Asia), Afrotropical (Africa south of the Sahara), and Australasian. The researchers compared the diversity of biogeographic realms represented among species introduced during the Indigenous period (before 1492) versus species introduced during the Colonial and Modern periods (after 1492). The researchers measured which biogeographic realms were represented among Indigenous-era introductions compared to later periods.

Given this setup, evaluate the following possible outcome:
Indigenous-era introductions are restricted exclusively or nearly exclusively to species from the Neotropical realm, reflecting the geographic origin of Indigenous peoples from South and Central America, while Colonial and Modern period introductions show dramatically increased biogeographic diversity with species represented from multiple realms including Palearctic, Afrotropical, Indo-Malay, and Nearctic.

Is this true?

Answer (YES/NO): NO